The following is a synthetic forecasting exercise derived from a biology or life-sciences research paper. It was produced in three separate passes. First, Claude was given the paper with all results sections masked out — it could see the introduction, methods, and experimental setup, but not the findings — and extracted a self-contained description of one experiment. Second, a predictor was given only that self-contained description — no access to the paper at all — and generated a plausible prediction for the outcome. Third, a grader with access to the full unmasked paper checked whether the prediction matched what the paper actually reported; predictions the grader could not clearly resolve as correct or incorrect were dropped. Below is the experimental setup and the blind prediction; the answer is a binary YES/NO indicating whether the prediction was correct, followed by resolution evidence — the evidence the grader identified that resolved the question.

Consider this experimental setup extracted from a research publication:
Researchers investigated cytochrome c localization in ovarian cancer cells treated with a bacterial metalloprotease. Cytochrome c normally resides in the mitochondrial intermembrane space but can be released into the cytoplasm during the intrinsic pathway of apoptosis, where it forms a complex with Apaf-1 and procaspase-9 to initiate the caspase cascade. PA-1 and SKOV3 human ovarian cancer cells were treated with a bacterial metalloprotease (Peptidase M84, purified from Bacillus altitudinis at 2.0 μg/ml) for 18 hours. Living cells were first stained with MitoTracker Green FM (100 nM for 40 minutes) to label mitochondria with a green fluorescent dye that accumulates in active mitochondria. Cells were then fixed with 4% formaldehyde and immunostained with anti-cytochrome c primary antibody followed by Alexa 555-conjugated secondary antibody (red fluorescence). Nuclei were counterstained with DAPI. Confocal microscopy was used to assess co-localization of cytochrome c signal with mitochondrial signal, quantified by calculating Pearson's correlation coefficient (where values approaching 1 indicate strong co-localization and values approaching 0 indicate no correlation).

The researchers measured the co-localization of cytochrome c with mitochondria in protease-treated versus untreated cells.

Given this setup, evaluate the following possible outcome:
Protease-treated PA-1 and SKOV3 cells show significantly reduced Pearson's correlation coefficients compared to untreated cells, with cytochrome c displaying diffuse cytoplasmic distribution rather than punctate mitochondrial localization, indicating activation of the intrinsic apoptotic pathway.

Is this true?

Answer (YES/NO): NO